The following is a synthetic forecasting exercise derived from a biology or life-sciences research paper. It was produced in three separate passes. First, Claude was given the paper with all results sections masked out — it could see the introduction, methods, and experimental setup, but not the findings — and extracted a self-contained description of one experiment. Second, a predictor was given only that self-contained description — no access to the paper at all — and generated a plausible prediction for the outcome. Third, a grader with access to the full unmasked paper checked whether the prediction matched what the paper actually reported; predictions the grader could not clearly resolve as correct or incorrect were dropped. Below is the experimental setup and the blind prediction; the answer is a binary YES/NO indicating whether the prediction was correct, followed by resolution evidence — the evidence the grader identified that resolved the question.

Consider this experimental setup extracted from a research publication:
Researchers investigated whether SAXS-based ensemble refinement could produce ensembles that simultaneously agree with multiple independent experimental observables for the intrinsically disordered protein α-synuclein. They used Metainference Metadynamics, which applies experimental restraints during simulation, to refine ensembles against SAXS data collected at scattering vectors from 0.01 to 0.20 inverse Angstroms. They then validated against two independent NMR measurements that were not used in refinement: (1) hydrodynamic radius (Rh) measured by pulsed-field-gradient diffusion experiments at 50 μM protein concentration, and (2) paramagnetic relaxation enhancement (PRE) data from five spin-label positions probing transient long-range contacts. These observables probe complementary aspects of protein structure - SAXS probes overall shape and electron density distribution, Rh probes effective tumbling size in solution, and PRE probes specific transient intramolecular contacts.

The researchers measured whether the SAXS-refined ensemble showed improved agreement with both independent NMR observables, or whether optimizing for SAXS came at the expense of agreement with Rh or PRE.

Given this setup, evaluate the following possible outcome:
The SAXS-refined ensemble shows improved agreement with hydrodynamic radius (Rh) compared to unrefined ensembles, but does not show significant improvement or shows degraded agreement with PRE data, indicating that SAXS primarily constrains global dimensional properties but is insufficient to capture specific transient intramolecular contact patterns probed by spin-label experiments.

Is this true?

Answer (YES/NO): YES